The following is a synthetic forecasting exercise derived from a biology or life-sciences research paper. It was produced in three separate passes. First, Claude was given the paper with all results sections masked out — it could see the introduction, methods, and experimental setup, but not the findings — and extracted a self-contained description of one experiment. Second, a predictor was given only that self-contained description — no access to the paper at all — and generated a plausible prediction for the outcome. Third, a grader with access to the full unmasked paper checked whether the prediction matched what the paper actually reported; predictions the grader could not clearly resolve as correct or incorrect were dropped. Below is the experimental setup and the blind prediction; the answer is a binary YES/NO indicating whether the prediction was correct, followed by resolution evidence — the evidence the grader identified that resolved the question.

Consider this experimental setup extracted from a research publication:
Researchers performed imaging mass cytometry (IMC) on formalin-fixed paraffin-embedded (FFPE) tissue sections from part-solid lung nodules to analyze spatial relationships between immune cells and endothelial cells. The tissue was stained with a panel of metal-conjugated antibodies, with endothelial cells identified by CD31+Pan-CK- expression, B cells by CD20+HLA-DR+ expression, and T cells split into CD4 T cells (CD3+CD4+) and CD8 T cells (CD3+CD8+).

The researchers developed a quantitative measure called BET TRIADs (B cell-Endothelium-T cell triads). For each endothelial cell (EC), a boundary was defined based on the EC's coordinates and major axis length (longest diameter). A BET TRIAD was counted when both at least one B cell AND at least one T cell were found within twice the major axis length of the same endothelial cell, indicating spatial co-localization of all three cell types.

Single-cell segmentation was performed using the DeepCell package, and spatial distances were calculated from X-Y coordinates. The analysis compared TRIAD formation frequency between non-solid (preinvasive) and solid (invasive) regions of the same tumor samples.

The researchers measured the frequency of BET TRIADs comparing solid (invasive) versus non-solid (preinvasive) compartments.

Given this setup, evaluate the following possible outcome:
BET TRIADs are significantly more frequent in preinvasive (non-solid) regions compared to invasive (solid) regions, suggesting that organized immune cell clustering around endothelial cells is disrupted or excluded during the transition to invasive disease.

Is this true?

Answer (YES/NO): YES